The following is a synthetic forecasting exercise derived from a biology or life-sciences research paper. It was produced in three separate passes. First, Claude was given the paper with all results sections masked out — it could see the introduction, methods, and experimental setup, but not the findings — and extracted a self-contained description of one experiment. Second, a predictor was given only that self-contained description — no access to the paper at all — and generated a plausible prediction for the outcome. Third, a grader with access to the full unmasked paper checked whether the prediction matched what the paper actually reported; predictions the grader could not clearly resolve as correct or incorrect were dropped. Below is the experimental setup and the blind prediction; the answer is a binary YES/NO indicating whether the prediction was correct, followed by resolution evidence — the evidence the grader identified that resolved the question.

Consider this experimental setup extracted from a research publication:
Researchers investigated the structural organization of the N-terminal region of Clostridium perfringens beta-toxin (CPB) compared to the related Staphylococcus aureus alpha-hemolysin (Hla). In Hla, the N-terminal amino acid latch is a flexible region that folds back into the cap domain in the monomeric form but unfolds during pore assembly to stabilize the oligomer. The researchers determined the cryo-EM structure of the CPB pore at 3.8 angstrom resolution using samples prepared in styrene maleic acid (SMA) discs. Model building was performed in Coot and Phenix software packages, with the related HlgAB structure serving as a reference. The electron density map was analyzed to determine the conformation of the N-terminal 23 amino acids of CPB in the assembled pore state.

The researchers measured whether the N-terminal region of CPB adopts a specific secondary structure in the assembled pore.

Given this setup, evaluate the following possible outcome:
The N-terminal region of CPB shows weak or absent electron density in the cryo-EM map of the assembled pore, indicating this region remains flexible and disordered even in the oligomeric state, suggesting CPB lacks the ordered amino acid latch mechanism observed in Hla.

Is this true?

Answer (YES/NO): NO